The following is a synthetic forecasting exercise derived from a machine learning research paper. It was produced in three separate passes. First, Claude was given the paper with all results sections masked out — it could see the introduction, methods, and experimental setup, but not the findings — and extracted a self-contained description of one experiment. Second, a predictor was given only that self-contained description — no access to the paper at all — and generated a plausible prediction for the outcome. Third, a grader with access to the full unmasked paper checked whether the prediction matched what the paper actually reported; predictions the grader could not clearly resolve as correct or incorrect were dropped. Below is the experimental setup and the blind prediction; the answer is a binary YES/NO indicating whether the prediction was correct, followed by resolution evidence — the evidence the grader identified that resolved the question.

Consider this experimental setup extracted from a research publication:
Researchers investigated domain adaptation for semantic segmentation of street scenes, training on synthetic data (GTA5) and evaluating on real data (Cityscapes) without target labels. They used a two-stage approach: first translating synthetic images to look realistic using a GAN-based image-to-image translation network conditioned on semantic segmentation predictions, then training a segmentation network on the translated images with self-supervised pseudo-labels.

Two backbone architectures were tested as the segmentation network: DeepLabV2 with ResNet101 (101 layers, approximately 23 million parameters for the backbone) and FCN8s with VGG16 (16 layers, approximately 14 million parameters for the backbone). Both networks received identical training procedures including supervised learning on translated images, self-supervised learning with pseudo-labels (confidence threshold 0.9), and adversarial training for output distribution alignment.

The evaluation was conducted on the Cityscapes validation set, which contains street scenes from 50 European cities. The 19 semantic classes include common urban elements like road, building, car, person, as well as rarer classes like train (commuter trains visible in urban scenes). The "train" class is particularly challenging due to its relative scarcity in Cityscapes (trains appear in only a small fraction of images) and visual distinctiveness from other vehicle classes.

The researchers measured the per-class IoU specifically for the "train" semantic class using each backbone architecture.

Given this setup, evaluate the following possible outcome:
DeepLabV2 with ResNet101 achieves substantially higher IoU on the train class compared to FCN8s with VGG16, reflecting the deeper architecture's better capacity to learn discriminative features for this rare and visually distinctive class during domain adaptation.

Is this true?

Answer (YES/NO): NO